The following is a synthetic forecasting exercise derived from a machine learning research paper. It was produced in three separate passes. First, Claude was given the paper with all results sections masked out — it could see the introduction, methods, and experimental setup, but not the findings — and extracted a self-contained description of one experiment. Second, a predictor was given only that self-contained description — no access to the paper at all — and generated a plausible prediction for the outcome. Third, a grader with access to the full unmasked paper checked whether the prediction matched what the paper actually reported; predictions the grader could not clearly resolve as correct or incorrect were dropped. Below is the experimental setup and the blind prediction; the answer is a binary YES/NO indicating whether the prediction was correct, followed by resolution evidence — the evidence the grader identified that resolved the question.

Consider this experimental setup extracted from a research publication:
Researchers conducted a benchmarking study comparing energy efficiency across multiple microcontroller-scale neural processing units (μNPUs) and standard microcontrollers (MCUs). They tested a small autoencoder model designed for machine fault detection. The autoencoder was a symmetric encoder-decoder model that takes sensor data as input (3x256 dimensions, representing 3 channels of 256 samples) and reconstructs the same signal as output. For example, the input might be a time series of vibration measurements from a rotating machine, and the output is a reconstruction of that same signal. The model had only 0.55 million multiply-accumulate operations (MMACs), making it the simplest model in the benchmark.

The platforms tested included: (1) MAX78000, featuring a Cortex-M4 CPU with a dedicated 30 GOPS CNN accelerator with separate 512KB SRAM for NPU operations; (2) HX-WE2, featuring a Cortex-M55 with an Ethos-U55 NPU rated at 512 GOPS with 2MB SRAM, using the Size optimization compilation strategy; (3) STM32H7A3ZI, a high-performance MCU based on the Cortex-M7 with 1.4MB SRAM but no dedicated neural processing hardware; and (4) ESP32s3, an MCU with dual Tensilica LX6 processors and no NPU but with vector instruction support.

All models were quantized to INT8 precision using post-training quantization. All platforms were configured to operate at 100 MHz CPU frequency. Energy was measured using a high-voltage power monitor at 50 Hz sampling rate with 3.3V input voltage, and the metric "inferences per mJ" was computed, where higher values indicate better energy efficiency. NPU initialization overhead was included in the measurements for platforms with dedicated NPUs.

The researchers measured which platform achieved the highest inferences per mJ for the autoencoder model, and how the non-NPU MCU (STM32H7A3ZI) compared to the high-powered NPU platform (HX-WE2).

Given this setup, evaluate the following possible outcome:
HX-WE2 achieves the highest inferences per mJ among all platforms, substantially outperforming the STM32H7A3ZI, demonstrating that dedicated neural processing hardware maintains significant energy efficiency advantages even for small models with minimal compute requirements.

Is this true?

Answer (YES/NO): NO